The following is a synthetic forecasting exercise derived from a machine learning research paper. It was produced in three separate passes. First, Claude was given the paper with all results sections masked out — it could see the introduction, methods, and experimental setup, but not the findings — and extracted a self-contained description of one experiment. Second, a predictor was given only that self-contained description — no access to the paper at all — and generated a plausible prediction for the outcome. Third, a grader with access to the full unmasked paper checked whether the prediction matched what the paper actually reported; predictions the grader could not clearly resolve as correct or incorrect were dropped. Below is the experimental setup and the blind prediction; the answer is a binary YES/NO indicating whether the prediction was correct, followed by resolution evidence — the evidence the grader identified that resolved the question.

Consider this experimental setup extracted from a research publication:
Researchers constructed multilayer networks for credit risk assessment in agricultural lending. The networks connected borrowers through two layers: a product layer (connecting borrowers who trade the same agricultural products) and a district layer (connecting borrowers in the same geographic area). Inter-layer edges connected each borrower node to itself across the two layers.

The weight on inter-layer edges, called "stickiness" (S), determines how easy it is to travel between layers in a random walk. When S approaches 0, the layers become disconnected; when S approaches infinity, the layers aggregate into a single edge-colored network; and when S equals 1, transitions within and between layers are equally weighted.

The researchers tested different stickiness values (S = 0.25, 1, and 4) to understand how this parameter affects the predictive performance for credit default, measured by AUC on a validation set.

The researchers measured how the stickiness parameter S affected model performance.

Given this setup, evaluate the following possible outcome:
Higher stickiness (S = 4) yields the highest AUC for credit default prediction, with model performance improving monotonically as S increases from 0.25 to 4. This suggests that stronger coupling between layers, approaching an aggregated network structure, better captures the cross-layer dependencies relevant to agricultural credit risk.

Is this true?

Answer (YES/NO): NO